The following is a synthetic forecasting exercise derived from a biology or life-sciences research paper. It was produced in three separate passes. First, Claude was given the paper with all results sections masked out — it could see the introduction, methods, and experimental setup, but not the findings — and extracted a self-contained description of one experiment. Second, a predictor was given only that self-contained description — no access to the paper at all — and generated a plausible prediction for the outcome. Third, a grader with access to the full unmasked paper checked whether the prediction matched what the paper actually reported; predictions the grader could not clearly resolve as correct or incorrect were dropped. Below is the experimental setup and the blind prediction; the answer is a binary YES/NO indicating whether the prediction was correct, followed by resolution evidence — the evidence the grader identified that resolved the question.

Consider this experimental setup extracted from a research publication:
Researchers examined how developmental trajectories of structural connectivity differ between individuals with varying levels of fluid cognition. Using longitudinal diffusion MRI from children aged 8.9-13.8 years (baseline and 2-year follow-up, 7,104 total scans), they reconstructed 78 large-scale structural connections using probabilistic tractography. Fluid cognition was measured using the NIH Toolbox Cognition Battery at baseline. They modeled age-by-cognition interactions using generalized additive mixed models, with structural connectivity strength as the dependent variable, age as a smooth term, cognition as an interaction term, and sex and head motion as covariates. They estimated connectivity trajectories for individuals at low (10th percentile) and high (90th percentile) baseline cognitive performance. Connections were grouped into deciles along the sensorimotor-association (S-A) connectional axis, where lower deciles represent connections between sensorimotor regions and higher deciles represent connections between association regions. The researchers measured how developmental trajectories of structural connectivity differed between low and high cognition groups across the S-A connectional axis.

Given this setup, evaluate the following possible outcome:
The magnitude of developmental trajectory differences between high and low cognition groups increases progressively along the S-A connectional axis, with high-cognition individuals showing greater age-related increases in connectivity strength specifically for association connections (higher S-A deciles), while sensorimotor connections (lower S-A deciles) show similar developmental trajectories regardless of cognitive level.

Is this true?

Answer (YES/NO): NO